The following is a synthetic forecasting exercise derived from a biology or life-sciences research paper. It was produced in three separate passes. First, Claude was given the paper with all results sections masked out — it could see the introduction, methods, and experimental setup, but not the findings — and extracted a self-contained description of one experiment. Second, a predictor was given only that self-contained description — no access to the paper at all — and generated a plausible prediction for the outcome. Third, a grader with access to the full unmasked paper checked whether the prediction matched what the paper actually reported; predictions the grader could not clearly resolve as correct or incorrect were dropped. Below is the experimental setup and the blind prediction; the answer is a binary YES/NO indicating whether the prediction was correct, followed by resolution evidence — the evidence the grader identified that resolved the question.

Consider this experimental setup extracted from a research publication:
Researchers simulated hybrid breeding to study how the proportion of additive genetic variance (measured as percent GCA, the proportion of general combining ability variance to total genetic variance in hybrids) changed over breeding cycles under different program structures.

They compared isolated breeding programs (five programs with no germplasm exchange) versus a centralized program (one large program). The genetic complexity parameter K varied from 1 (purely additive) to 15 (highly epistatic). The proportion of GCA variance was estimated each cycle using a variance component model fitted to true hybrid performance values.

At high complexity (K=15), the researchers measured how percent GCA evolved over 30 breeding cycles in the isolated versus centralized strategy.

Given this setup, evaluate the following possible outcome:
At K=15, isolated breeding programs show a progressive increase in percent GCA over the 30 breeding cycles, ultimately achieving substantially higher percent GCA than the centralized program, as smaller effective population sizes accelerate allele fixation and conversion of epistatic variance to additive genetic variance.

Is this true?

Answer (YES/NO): YES